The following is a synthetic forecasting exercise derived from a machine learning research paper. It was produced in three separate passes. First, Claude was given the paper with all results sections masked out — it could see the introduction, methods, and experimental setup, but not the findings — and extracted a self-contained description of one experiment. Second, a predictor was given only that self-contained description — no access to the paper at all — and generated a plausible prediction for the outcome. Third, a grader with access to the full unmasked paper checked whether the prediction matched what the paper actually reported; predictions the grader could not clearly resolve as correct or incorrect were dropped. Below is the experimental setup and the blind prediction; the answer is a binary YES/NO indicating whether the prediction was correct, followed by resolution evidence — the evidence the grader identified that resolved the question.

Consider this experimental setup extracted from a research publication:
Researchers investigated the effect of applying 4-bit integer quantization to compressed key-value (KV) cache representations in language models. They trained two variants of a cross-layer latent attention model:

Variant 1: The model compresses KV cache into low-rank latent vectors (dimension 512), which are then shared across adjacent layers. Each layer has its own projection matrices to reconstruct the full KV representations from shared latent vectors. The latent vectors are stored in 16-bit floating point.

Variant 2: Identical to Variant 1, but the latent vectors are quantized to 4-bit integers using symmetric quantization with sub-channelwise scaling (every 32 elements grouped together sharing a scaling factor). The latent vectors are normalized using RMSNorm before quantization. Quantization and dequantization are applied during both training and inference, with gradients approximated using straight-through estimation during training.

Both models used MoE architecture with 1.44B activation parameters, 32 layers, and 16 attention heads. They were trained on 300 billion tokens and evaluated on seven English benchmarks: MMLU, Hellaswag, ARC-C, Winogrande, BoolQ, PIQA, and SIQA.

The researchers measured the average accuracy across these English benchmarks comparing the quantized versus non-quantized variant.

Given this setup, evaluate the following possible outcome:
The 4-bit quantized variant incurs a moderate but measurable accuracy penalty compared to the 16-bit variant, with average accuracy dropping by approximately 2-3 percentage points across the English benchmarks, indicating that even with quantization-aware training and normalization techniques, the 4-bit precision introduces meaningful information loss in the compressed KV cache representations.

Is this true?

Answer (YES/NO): NO